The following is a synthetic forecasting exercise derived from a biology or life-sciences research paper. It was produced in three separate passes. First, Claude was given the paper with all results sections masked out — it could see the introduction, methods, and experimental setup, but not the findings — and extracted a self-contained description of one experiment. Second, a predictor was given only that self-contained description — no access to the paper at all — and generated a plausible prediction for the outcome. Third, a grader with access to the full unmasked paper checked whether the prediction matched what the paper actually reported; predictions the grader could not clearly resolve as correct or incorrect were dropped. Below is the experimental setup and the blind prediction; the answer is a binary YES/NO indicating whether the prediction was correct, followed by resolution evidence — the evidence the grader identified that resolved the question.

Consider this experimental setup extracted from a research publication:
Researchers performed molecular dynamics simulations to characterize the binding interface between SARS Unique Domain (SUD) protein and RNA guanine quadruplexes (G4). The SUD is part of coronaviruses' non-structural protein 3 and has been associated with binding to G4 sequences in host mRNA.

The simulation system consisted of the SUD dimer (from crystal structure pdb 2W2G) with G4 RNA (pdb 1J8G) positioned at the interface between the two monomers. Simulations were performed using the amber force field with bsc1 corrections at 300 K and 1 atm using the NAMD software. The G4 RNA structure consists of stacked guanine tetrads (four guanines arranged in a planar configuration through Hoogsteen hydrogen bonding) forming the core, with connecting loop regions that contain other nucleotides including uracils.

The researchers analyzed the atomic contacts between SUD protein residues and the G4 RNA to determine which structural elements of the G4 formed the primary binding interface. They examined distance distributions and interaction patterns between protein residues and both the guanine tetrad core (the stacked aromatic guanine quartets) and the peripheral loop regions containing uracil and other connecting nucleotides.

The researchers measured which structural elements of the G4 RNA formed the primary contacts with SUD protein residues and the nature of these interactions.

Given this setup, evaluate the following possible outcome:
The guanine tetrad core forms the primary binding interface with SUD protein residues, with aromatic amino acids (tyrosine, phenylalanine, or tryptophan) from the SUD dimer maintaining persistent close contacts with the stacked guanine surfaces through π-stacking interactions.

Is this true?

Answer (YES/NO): NO